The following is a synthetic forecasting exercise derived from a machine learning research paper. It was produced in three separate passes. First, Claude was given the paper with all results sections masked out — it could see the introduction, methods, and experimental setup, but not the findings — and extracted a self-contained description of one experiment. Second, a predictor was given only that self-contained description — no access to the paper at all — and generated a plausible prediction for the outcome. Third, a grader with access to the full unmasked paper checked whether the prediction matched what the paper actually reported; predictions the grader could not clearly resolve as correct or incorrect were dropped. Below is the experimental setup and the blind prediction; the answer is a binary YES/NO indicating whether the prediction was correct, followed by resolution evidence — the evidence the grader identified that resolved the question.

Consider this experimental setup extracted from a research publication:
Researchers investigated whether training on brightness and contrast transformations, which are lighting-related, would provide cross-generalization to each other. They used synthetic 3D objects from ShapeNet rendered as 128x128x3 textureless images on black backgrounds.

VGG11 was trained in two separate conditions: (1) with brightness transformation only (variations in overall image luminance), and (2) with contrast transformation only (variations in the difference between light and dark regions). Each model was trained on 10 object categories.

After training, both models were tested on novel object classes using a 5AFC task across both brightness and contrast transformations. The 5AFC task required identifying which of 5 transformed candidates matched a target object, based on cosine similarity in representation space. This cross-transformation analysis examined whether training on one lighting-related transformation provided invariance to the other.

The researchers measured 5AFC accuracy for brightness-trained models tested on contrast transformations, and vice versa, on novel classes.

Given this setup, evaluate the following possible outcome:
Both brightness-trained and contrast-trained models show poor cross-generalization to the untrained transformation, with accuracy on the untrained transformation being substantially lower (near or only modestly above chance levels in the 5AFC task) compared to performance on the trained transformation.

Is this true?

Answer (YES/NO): NO